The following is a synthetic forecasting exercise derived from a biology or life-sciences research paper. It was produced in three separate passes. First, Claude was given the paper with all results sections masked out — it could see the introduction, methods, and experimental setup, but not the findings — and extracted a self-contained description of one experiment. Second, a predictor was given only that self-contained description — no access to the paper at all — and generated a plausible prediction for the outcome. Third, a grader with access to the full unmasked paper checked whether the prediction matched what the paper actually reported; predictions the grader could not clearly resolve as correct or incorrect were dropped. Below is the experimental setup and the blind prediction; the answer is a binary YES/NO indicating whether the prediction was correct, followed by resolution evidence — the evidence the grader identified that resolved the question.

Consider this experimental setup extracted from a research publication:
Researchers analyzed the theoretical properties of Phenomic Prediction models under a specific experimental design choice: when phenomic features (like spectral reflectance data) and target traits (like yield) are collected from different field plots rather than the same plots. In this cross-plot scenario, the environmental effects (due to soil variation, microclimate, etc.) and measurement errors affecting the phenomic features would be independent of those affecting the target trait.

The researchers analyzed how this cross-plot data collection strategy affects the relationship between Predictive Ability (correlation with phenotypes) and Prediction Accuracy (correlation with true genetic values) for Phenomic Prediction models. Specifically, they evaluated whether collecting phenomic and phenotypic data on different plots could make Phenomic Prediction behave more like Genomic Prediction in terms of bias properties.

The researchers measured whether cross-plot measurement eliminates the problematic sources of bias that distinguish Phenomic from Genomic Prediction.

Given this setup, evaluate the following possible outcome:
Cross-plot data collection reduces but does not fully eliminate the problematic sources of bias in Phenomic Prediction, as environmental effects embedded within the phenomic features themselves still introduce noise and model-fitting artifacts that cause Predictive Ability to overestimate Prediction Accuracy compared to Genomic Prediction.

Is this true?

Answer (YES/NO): NO